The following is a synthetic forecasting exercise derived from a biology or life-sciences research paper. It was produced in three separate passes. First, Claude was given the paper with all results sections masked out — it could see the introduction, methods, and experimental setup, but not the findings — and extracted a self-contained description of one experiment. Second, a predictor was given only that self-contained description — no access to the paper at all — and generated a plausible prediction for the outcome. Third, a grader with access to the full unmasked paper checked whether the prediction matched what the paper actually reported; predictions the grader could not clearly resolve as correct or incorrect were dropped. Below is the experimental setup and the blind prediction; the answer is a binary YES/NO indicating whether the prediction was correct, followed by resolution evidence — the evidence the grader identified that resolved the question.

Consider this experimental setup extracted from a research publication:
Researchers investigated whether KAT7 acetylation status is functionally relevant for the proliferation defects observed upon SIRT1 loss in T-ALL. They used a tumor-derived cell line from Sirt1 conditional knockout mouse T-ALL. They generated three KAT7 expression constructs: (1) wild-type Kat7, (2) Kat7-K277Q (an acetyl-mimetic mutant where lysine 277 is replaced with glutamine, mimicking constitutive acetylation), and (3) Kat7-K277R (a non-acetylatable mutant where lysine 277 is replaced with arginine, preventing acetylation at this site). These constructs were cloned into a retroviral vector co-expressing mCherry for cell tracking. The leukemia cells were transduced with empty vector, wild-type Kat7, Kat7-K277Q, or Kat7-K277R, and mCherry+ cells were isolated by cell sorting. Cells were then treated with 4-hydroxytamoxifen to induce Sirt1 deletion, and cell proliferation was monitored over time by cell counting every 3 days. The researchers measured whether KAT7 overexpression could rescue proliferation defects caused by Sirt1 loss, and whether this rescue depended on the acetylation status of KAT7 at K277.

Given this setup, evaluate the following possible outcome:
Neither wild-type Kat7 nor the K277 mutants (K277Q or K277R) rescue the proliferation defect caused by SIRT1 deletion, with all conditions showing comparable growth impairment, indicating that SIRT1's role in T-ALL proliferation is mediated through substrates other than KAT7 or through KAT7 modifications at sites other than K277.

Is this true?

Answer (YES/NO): NO